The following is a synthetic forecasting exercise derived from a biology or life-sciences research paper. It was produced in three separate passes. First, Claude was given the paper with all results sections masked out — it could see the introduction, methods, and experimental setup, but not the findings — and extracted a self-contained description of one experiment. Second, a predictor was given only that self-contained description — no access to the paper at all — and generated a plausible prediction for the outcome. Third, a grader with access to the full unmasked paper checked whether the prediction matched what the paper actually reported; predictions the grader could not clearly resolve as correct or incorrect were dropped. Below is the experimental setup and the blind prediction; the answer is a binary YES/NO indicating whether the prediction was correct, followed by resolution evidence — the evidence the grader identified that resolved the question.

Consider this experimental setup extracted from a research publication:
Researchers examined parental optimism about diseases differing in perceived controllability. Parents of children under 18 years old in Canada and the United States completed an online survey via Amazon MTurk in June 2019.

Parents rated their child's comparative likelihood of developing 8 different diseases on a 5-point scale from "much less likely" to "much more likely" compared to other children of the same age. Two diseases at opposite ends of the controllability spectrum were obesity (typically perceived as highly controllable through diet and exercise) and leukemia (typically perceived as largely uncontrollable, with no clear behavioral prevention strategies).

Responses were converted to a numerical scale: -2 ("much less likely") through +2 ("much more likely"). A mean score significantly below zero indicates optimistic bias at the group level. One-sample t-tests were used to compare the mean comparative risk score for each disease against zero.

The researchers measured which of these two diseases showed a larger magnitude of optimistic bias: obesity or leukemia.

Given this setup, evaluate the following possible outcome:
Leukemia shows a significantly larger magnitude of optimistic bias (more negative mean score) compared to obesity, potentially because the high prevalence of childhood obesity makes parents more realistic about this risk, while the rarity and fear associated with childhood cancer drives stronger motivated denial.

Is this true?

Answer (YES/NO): NO